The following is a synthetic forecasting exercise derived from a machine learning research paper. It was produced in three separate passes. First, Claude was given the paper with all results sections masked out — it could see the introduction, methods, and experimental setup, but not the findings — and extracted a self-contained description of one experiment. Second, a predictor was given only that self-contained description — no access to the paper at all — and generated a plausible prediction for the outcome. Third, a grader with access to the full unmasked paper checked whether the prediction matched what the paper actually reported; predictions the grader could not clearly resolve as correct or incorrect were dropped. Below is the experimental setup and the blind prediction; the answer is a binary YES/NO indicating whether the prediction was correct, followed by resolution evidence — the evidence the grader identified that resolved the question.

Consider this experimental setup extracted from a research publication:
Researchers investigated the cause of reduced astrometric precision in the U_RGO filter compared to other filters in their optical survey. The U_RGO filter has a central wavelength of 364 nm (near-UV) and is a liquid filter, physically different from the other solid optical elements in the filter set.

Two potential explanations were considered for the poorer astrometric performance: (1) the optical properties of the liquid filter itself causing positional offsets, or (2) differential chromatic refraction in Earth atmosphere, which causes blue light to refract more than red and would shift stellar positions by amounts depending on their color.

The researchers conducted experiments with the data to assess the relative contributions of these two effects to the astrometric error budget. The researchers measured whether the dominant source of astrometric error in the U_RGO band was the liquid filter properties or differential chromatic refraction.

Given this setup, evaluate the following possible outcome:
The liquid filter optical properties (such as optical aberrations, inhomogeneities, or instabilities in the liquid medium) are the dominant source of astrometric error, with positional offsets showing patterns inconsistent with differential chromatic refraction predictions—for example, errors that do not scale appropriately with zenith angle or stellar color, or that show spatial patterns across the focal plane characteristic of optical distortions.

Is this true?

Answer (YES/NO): YES